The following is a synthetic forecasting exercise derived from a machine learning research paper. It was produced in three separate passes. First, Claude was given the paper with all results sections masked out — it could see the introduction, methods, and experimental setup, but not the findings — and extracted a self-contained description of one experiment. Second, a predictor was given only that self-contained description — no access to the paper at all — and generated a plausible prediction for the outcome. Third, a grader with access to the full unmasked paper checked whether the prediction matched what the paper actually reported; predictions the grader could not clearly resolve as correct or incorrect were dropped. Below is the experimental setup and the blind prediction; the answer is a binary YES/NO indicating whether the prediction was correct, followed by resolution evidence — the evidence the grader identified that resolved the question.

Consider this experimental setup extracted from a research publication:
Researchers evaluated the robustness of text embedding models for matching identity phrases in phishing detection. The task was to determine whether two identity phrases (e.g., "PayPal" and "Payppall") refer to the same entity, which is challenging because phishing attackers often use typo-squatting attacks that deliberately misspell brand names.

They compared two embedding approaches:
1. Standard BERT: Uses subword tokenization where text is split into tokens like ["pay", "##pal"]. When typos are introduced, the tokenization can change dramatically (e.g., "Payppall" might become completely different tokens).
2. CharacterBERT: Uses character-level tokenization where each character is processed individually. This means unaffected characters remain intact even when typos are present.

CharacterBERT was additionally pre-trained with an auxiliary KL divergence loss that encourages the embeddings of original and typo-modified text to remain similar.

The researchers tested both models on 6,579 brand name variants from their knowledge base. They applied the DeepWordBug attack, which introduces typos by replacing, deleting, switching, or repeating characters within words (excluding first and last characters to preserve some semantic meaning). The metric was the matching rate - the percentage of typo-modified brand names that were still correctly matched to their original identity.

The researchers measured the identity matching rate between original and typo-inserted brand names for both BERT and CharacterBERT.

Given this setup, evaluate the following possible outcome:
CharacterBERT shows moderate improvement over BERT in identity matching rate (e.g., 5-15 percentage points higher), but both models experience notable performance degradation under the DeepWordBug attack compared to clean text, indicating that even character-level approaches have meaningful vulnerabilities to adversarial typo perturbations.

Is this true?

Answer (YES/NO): NO